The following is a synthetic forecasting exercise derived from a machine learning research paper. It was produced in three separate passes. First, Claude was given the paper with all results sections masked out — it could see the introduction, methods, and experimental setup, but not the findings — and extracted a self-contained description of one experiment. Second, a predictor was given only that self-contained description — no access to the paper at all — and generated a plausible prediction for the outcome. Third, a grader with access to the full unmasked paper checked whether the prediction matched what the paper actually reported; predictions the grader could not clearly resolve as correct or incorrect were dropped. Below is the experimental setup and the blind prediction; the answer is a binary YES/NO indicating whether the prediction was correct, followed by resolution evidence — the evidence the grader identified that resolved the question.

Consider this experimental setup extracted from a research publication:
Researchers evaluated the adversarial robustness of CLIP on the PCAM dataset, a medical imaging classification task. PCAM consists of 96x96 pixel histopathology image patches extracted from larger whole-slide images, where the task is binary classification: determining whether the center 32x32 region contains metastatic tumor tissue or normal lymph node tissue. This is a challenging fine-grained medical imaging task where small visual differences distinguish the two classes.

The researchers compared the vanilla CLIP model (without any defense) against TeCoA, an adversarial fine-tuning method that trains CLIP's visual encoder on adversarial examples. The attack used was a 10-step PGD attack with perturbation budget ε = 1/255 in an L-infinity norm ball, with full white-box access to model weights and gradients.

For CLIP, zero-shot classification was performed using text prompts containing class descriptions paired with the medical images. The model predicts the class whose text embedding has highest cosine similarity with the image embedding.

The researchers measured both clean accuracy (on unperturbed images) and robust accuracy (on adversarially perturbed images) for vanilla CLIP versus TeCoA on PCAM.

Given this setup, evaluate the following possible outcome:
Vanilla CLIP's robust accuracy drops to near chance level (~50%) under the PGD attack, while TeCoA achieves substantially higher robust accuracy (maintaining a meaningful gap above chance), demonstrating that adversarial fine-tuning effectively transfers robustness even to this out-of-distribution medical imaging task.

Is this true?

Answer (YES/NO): NO